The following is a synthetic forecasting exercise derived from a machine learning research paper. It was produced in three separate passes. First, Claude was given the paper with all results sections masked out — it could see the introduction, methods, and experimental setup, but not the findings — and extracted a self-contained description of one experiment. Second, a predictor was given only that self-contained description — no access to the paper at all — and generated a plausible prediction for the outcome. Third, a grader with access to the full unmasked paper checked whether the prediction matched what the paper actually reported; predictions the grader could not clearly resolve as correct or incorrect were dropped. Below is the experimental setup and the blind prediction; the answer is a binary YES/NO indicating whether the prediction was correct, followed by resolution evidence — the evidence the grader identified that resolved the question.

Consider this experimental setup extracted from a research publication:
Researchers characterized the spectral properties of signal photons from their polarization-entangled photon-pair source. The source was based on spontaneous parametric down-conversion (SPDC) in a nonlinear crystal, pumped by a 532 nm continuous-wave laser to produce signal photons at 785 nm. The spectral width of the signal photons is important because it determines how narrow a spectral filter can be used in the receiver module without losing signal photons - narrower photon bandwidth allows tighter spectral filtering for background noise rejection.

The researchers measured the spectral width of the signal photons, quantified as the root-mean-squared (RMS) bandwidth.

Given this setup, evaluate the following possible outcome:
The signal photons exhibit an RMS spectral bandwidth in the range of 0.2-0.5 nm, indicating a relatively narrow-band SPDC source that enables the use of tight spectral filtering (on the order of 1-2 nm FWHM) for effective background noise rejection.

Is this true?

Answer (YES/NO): YES